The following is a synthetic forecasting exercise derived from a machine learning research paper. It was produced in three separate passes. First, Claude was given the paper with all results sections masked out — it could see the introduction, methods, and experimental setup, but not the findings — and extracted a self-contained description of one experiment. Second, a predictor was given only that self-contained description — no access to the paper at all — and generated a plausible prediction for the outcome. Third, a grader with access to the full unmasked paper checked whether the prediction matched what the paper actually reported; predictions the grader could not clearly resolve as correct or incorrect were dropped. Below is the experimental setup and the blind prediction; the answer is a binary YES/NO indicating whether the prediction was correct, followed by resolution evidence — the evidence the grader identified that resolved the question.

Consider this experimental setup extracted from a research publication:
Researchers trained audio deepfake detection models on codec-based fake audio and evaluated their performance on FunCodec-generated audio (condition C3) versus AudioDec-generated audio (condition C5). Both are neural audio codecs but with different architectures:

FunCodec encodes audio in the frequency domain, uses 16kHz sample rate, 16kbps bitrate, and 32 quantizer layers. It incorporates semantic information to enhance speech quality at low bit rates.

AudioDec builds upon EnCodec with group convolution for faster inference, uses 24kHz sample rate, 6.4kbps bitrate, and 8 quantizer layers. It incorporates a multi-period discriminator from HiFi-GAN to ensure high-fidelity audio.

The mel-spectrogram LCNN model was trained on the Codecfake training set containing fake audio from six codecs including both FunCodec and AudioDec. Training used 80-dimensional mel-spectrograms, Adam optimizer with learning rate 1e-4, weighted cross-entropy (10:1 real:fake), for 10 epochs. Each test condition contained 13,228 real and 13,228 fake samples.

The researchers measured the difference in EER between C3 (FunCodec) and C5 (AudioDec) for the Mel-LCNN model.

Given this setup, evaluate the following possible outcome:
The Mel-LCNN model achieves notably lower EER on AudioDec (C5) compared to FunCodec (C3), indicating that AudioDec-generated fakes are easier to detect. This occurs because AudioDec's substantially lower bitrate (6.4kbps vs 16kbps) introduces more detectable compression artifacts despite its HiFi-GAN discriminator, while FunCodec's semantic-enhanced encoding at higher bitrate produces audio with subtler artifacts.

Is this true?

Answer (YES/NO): NO